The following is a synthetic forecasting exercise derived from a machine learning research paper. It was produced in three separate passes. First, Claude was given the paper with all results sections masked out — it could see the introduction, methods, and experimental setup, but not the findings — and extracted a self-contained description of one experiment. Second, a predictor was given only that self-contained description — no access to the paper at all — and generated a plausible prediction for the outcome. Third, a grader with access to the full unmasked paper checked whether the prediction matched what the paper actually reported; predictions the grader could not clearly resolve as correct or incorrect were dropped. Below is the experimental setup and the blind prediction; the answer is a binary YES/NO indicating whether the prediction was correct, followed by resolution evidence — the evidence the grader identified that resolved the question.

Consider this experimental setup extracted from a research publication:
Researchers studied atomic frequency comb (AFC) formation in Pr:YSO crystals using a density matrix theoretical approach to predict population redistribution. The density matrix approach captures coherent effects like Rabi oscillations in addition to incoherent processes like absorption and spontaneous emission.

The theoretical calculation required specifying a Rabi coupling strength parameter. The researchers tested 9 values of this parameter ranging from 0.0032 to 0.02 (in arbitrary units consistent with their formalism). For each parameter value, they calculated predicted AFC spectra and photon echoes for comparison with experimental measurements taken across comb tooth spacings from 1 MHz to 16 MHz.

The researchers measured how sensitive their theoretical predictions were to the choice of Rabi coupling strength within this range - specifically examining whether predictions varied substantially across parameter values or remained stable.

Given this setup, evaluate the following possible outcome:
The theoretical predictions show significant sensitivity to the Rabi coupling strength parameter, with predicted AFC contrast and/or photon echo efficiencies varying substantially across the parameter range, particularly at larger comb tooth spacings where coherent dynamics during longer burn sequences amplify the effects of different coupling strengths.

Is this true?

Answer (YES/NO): NO